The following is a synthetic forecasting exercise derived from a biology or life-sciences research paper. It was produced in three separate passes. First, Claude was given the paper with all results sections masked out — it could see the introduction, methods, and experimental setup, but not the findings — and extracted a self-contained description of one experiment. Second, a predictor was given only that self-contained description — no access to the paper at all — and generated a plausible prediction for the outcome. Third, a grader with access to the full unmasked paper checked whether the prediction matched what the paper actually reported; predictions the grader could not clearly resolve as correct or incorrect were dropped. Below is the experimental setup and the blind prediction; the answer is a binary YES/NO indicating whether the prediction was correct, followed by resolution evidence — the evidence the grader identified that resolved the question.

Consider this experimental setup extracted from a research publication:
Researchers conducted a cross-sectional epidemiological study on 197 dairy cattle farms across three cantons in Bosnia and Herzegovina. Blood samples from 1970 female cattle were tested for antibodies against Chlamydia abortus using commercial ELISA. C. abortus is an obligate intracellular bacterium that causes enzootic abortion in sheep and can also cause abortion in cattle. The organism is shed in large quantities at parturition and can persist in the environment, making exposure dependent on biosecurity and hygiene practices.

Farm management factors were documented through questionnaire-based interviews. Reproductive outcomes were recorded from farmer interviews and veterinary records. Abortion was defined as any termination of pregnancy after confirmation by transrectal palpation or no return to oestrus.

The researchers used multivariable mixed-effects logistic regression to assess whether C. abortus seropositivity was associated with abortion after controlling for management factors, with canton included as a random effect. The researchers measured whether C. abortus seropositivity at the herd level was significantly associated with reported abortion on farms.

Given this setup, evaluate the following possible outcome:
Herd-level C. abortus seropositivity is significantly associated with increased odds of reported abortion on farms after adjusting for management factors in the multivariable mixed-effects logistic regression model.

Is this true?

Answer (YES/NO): NO